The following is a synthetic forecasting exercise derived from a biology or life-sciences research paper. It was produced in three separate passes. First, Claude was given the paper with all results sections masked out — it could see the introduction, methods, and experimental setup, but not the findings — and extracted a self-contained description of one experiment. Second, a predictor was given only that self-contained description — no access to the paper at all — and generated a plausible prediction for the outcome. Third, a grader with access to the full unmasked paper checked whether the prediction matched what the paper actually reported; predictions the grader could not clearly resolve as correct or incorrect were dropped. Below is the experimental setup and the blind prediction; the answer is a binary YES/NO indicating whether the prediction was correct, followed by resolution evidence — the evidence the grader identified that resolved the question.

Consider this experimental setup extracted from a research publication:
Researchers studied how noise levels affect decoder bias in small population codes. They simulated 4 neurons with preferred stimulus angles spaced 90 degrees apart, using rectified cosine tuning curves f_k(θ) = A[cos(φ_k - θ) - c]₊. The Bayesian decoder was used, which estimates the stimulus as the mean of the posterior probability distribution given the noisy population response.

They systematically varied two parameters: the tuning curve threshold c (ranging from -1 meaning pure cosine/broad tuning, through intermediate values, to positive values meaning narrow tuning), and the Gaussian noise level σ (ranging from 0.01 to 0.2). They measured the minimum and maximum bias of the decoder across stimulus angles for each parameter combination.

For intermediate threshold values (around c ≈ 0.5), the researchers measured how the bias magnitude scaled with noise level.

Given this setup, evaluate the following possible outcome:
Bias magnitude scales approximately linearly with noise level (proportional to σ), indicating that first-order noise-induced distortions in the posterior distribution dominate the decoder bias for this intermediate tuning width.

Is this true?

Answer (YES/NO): YES